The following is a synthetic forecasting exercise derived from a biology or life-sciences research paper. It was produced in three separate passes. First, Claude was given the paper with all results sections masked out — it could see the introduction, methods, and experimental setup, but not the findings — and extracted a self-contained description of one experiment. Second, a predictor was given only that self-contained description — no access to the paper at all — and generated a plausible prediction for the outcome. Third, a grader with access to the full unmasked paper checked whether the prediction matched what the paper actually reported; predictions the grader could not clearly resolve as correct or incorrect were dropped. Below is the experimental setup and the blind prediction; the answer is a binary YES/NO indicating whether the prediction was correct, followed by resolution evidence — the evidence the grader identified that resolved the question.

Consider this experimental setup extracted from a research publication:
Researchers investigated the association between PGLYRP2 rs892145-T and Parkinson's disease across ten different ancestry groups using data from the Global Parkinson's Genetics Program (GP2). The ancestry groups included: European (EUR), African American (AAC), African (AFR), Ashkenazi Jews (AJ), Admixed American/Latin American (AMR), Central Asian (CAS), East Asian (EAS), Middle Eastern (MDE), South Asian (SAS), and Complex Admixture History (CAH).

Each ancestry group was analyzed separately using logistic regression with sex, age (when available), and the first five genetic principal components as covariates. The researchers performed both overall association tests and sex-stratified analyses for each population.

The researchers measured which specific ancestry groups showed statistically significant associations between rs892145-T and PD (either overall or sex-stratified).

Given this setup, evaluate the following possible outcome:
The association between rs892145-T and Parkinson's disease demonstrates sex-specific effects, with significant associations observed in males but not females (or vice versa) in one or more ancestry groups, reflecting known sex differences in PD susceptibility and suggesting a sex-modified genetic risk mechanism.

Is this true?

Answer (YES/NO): YES